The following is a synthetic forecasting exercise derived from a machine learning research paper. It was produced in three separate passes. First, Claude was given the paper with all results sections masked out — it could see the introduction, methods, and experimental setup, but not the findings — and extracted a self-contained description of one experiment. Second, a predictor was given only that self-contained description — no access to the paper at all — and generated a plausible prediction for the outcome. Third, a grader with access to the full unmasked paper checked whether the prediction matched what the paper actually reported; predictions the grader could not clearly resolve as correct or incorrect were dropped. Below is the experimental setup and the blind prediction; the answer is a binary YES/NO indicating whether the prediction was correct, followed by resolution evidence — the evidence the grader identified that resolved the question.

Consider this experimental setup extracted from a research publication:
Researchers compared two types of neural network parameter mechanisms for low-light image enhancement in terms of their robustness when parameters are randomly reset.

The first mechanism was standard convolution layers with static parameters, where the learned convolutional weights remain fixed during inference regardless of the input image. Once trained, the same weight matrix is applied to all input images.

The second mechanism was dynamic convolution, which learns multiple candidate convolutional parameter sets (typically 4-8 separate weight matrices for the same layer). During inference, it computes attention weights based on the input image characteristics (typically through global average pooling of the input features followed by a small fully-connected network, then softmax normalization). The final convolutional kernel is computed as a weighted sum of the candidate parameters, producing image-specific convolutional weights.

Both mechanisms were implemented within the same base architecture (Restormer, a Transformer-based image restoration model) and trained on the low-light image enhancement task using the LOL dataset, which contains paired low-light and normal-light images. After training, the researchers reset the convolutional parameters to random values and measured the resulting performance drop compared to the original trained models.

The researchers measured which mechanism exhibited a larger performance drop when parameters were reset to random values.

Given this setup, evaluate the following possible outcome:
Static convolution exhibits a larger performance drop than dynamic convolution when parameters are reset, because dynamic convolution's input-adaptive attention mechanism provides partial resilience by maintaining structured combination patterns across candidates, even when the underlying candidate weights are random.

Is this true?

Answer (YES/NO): NO